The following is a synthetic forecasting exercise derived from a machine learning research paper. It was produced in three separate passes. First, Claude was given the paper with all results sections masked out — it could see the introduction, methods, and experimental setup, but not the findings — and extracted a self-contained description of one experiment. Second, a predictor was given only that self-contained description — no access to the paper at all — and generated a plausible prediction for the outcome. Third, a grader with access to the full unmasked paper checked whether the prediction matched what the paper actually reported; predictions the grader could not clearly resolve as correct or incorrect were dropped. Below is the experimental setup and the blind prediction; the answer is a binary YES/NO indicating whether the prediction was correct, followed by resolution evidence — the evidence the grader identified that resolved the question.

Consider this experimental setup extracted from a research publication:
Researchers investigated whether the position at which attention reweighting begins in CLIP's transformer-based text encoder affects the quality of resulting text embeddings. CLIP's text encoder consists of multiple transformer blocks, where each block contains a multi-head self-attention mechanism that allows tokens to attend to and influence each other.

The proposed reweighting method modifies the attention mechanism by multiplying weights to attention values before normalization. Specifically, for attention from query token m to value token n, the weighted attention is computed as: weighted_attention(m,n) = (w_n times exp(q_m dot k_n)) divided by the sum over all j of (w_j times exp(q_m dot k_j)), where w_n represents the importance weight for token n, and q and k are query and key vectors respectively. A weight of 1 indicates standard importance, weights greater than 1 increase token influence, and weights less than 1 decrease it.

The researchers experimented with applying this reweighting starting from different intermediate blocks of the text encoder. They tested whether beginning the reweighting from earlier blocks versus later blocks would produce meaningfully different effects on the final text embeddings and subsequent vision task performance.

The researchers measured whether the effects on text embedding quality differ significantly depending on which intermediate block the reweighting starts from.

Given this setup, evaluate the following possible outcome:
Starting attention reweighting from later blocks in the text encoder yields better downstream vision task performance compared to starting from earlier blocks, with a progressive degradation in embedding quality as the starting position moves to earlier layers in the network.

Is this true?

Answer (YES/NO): NO